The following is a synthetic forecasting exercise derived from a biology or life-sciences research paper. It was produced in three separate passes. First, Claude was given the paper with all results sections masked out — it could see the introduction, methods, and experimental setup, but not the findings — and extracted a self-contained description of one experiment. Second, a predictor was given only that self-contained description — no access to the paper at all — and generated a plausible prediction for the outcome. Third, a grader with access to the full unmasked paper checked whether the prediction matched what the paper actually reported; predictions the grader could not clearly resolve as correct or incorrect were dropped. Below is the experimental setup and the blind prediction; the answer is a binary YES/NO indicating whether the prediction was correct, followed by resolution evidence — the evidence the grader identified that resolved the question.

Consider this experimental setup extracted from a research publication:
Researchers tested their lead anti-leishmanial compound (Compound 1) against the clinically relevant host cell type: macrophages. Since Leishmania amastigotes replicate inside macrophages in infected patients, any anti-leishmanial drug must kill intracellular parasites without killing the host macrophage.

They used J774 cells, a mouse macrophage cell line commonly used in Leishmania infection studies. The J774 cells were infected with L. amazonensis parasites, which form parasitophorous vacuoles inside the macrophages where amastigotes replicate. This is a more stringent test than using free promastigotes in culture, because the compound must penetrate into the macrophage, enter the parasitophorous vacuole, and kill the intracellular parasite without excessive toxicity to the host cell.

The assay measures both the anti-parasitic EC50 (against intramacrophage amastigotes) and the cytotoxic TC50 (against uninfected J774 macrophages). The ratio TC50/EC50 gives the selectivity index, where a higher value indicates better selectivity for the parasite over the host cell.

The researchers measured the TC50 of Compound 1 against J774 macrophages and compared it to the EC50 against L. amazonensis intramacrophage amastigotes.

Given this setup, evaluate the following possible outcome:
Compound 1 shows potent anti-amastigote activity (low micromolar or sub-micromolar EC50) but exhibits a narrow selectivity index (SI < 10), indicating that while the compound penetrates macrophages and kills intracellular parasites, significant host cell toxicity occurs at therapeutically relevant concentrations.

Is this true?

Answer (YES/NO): NO